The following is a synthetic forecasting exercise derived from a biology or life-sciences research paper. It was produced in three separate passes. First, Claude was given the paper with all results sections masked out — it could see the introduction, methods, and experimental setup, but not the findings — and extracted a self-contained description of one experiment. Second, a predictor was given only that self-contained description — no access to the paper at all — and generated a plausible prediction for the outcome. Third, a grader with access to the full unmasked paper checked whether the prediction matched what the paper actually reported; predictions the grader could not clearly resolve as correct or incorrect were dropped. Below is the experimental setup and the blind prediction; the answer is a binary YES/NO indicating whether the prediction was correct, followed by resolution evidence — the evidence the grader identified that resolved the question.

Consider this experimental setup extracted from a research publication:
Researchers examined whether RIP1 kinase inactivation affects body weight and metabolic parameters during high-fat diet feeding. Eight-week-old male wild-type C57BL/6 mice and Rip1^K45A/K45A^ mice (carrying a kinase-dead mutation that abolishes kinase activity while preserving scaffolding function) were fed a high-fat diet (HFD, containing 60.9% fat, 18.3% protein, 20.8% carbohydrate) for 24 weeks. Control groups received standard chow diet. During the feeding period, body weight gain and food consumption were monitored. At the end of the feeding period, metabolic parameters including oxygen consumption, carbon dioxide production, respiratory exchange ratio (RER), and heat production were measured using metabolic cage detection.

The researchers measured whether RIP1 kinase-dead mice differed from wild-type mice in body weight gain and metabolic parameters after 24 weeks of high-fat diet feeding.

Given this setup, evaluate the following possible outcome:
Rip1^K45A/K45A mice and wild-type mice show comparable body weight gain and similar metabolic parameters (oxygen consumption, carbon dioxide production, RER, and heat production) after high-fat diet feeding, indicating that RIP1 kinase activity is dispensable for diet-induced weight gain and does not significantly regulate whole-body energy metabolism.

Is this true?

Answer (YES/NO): YES